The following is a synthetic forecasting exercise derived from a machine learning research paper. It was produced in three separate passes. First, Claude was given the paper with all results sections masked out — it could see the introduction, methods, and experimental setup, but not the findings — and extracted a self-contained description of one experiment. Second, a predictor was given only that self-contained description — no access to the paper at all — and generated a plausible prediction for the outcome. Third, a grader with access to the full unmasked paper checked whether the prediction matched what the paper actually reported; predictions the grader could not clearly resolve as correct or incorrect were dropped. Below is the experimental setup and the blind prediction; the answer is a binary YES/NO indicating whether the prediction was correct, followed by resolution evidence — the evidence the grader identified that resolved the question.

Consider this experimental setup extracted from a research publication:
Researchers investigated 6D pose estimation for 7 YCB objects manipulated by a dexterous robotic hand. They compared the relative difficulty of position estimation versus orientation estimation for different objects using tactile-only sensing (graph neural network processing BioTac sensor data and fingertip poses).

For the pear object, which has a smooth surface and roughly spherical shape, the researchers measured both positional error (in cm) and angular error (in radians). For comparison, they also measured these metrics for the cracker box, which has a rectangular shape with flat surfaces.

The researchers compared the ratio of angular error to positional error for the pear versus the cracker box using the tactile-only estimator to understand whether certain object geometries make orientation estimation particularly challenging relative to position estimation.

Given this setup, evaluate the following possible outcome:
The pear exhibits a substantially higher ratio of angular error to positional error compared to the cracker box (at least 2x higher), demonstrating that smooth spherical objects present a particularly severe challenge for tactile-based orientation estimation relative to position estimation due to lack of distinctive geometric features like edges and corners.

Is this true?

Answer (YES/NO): NO